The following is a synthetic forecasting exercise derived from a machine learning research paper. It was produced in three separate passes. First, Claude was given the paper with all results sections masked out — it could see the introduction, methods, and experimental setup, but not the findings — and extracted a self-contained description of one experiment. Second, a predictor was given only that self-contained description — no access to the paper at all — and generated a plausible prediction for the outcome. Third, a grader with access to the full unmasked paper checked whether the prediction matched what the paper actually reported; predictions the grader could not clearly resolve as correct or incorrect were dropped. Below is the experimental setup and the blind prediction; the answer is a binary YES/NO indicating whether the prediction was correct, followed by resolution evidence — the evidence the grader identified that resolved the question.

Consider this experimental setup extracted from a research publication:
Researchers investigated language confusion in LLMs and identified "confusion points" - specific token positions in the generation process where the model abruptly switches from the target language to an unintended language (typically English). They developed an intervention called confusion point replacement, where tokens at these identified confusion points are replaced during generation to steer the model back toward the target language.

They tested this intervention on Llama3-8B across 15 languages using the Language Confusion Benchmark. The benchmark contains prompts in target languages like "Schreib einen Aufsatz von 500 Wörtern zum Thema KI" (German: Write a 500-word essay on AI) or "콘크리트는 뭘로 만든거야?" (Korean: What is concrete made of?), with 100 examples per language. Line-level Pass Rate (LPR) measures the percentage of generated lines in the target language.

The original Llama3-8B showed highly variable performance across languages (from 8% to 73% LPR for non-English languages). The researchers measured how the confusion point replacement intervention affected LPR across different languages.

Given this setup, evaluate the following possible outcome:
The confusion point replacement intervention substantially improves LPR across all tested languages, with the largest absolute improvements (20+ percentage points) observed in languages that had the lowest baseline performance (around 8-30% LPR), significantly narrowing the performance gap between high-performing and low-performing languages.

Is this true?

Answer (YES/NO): NO